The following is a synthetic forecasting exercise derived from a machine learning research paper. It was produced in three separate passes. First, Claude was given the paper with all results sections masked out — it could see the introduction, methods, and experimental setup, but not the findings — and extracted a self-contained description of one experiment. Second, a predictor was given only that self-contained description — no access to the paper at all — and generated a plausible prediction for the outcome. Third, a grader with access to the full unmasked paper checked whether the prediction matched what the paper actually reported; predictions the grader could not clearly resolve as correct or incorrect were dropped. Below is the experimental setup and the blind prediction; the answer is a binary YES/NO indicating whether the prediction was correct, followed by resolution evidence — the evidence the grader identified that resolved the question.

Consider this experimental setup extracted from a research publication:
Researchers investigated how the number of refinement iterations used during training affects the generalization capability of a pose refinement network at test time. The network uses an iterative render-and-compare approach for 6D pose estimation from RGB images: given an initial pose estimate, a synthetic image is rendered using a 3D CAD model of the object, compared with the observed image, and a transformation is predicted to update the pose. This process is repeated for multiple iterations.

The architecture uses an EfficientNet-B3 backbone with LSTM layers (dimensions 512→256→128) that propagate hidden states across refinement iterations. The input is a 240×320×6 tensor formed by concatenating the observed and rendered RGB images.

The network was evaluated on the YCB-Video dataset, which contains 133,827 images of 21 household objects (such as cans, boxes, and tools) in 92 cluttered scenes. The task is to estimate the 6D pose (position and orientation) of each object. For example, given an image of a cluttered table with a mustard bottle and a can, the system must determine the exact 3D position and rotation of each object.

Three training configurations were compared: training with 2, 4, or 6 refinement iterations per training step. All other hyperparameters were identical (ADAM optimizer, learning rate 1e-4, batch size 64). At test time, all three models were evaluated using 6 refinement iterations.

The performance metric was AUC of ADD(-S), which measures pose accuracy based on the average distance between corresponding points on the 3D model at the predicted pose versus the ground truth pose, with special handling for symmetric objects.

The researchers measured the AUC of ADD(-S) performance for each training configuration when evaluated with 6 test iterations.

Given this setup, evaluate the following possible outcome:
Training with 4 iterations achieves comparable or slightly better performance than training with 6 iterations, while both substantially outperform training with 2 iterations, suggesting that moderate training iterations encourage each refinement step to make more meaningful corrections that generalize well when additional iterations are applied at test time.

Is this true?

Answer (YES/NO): NO